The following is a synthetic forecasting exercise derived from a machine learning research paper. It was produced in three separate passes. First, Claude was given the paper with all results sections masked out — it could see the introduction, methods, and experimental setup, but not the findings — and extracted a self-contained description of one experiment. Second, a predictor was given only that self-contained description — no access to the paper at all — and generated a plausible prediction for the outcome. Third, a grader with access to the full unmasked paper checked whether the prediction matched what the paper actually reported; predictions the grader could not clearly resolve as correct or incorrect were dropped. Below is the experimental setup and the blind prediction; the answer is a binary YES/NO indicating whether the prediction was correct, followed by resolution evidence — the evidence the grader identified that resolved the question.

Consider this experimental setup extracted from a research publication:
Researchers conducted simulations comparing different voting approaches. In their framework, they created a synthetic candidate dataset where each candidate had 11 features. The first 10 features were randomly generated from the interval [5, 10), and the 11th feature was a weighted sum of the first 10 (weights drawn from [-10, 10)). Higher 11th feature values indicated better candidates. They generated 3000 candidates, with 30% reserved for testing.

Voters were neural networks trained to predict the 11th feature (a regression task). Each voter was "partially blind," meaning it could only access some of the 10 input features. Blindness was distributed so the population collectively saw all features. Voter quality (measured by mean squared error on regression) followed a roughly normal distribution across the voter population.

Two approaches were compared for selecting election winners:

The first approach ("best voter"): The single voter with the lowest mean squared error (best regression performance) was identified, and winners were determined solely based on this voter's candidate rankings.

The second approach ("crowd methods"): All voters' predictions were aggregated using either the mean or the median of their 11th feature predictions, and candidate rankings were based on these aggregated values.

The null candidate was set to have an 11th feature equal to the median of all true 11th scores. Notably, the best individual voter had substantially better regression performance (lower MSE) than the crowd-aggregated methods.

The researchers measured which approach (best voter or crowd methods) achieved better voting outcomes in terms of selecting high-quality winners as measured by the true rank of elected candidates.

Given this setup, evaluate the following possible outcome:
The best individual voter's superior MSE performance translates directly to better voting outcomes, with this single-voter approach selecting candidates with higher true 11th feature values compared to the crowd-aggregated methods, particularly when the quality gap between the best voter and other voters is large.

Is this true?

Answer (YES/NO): NO